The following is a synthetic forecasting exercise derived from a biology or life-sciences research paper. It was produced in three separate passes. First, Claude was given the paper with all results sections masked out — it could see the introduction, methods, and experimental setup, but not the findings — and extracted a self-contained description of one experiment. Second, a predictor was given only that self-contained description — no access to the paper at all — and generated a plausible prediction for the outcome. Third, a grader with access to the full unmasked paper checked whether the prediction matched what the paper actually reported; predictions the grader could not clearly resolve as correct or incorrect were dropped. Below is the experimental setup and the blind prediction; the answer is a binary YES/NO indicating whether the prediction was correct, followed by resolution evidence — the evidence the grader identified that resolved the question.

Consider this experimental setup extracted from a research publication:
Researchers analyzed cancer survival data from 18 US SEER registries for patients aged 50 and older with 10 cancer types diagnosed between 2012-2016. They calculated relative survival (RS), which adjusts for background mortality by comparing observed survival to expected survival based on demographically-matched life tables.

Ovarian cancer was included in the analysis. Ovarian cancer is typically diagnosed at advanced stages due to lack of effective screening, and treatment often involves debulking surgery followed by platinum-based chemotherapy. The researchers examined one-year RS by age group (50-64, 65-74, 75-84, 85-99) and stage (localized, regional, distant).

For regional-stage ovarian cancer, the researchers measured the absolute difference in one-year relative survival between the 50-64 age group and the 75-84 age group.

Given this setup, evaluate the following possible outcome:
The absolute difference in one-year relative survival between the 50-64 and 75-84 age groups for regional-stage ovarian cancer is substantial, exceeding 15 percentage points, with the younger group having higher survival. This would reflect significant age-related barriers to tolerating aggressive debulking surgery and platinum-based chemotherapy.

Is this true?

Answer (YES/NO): YES